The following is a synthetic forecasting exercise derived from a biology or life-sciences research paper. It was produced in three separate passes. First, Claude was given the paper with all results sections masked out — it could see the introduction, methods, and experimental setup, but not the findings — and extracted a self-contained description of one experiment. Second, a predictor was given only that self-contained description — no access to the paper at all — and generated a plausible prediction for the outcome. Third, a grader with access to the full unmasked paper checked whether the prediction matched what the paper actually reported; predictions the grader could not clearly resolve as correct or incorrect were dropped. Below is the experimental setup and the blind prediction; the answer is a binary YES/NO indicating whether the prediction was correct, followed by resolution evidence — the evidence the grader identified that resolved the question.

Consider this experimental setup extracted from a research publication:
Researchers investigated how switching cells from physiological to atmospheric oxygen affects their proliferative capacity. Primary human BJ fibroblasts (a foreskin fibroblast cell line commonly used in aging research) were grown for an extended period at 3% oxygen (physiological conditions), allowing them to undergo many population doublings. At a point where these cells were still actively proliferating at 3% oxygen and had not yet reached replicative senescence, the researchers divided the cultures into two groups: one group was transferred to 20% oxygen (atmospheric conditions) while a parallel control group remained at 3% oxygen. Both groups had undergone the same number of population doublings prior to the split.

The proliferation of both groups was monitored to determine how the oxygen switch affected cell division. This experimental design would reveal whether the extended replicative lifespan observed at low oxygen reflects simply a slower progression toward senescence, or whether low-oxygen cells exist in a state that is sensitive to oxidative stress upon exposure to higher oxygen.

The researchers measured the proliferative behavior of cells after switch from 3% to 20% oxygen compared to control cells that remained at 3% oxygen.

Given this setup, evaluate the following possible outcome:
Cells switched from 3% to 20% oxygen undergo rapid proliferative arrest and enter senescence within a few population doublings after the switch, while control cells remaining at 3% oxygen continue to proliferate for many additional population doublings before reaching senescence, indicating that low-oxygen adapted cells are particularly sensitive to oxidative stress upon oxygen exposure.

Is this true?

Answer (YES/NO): NO